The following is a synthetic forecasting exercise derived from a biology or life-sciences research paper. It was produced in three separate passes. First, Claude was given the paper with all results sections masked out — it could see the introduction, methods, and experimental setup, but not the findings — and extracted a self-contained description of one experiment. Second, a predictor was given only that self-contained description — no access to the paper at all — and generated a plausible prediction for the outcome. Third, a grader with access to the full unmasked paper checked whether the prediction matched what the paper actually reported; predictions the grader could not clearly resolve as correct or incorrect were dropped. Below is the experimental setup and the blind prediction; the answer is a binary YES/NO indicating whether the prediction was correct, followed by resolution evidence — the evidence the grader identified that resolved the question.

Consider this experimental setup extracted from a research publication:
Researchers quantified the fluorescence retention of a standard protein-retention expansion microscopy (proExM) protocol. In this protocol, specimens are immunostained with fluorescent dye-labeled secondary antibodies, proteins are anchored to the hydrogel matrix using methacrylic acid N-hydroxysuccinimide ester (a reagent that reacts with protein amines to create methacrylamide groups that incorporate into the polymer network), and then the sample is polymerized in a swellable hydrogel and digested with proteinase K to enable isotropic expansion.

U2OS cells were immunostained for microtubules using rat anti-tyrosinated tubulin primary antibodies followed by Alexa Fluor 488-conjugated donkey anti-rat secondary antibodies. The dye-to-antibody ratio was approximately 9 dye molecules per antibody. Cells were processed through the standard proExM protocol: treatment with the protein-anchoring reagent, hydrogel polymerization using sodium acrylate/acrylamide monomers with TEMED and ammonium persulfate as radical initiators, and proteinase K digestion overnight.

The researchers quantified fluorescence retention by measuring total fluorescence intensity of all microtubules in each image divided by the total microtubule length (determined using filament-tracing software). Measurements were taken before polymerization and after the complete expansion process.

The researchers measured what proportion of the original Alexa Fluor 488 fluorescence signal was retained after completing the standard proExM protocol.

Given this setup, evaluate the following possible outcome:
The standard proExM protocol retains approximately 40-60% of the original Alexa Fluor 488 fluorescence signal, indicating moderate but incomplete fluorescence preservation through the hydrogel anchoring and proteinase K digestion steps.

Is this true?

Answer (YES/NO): NO